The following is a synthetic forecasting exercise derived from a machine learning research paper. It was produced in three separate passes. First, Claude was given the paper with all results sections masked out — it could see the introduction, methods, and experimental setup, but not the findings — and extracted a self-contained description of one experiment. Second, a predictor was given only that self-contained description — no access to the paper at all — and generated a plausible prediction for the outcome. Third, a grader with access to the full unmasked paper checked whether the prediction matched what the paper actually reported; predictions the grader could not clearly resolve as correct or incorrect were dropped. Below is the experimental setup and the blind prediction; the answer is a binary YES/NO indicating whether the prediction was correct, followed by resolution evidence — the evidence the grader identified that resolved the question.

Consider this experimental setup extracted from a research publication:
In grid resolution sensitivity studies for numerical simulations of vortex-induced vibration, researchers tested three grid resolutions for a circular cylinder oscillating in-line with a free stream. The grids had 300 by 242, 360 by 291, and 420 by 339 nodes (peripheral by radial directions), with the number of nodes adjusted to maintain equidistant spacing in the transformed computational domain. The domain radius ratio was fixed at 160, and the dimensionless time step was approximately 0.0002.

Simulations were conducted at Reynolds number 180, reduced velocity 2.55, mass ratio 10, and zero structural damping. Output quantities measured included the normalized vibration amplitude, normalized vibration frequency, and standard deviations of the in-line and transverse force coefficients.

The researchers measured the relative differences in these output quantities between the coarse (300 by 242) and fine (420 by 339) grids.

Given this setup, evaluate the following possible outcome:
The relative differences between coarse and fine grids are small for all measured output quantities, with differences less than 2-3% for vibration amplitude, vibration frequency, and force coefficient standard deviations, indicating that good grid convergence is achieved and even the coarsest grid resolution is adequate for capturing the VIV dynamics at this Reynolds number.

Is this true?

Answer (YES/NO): YES